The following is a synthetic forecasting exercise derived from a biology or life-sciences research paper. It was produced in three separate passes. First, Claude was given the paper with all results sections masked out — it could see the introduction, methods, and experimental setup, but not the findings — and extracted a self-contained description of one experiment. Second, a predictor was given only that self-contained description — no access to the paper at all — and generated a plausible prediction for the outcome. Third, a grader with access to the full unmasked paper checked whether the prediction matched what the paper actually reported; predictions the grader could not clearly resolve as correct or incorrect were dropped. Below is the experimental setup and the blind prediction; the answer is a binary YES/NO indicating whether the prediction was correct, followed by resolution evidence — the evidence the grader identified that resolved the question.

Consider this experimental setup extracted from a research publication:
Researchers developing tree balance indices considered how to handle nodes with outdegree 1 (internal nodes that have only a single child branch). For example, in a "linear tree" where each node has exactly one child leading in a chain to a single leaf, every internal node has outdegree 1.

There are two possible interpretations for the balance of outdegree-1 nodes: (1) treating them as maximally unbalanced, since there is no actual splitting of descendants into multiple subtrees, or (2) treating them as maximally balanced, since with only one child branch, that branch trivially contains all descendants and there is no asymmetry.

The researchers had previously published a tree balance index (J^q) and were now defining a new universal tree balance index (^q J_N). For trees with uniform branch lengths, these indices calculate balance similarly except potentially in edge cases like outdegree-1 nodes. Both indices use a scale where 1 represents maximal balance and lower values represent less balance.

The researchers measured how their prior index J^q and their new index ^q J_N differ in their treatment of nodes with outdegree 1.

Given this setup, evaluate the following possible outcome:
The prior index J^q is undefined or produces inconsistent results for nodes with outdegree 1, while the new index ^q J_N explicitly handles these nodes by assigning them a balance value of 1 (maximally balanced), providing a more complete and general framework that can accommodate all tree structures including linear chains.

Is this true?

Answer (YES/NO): NO